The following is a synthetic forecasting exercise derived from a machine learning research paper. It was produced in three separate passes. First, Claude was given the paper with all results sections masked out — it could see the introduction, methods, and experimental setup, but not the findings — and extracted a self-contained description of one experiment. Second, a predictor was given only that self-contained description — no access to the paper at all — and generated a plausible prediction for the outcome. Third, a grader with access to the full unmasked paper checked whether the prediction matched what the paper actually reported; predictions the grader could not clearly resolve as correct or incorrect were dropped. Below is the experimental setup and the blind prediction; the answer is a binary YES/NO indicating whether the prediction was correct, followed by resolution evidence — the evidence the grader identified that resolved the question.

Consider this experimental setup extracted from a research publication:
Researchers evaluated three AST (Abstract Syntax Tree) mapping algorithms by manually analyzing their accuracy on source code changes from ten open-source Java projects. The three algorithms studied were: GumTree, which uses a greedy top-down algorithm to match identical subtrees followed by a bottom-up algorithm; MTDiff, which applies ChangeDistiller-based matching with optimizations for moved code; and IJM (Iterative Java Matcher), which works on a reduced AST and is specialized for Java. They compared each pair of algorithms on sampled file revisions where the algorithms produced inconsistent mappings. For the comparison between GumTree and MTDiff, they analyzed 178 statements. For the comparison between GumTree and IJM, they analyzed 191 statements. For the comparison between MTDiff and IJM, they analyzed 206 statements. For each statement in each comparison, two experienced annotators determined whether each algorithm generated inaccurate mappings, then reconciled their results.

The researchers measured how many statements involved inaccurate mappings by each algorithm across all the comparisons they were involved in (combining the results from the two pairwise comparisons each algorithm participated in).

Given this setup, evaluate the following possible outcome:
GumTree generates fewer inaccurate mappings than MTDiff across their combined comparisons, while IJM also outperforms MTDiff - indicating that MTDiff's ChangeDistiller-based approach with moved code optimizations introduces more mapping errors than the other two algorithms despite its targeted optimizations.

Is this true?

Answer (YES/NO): YES